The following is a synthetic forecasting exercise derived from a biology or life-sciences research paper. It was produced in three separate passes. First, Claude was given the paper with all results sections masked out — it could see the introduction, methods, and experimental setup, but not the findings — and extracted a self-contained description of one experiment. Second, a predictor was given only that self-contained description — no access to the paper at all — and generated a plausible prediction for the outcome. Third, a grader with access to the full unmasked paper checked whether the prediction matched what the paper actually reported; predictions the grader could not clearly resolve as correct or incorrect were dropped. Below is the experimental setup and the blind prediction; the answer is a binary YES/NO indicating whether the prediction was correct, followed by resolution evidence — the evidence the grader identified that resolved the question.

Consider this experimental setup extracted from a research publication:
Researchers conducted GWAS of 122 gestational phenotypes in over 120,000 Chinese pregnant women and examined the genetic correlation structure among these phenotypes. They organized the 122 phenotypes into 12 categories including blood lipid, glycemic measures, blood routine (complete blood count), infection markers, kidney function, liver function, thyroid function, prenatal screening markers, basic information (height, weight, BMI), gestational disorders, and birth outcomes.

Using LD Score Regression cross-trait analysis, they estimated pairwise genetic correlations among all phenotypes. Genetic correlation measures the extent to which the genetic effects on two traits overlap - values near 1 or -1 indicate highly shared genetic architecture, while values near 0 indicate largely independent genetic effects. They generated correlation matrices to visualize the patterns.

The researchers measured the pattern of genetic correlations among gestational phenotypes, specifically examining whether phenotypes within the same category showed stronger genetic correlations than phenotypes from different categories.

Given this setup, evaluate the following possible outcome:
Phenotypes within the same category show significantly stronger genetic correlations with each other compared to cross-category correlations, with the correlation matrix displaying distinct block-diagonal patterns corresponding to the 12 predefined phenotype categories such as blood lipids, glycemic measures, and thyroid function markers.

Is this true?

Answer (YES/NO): NO